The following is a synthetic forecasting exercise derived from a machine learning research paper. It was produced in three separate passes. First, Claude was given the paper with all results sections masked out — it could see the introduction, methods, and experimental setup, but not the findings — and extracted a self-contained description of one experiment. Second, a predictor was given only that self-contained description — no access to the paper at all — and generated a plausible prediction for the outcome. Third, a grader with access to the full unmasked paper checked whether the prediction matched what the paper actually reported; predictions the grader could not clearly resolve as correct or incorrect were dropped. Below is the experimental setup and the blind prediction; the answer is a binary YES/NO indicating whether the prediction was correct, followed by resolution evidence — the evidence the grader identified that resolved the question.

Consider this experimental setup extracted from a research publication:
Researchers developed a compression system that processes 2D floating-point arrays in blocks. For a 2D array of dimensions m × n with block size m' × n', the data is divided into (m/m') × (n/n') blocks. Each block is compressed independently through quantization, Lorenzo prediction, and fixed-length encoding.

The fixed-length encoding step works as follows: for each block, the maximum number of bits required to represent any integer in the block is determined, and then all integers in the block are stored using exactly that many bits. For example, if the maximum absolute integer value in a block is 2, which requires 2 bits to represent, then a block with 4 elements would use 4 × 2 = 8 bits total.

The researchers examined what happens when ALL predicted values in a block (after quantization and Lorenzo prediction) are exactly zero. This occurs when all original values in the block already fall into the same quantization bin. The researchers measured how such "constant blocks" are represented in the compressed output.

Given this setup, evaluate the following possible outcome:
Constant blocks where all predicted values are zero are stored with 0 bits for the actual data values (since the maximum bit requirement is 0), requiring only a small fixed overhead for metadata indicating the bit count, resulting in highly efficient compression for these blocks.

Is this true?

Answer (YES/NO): YES